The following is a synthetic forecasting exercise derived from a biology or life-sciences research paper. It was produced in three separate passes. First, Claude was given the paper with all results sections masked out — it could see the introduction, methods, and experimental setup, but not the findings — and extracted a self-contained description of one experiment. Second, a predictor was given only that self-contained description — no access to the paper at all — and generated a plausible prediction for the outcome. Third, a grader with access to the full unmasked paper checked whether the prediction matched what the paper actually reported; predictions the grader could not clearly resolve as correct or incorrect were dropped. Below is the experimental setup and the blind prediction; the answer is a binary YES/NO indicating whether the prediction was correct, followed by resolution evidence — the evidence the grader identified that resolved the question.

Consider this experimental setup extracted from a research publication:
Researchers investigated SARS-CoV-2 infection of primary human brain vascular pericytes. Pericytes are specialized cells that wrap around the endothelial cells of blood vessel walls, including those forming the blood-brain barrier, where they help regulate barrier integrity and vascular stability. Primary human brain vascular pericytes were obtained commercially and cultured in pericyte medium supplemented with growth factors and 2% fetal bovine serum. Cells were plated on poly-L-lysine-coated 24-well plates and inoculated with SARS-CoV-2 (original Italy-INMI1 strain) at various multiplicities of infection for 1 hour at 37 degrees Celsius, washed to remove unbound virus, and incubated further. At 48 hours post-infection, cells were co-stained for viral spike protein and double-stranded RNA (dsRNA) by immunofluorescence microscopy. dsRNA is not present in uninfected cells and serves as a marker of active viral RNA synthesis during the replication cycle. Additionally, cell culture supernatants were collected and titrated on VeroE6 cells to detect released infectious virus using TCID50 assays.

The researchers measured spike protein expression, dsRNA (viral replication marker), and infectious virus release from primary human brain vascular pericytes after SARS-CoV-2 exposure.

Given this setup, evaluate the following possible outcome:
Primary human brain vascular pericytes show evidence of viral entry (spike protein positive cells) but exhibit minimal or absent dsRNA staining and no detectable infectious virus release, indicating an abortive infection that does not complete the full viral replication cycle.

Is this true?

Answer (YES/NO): NO